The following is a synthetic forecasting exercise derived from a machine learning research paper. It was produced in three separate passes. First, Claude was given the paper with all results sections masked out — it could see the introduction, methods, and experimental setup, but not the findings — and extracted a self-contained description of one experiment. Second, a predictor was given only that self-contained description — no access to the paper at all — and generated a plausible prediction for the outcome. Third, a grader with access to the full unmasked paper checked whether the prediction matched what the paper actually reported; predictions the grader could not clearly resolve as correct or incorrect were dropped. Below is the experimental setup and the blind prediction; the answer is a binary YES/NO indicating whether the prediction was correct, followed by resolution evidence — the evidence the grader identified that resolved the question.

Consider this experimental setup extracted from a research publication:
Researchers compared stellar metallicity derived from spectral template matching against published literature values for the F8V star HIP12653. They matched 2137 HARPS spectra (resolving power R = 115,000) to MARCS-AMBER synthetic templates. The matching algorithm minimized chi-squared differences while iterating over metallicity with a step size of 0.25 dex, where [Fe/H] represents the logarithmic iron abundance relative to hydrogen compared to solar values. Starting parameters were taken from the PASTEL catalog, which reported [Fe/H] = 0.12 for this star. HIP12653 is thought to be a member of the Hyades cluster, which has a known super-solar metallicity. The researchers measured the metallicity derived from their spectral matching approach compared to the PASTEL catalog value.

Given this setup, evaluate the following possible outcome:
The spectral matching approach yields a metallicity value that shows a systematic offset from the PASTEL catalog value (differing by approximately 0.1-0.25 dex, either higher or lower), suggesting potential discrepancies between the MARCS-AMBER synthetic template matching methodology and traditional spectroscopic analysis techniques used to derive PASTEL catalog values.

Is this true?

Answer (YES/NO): YES